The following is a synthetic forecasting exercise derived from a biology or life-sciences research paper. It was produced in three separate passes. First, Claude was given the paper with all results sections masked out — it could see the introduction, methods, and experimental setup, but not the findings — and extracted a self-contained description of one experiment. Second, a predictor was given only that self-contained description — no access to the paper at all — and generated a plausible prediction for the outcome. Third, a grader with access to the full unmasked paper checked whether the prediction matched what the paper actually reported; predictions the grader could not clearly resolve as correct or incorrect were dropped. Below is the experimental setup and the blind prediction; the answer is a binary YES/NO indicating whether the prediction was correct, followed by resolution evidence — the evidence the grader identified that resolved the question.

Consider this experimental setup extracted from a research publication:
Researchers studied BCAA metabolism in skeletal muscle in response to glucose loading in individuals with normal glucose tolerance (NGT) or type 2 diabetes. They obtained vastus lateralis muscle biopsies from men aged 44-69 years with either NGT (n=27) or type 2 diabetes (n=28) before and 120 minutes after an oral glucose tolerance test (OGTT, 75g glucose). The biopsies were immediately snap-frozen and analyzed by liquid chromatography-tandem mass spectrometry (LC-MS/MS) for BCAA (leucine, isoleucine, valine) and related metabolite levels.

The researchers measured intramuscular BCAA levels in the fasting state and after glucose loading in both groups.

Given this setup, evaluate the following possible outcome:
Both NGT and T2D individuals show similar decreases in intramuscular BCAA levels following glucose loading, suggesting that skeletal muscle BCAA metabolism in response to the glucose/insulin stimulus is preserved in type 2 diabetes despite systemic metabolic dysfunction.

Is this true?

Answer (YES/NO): NO